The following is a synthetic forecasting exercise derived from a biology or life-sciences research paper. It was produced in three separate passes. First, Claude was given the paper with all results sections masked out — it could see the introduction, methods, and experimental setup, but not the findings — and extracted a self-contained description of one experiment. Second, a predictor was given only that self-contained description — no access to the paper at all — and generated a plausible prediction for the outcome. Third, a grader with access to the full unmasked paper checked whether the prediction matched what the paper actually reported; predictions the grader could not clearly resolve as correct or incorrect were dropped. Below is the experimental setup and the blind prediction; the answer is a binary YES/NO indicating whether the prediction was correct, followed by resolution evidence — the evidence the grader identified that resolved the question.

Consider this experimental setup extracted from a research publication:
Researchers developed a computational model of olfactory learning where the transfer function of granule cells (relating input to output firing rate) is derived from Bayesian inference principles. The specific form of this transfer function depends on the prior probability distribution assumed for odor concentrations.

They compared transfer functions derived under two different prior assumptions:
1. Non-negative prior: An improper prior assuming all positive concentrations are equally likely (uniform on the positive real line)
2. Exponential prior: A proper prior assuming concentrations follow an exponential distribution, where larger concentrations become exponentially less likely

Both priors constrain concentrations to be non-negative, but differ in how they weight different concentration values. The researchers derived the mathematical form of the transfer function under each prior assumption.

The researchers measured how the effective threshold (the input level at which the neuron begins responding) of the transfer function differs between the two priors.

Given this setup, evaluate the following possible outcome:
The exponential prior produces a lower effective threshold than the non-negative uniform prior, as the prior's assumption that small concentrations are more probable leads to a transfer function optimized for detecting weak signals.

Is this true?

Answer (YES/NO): NO